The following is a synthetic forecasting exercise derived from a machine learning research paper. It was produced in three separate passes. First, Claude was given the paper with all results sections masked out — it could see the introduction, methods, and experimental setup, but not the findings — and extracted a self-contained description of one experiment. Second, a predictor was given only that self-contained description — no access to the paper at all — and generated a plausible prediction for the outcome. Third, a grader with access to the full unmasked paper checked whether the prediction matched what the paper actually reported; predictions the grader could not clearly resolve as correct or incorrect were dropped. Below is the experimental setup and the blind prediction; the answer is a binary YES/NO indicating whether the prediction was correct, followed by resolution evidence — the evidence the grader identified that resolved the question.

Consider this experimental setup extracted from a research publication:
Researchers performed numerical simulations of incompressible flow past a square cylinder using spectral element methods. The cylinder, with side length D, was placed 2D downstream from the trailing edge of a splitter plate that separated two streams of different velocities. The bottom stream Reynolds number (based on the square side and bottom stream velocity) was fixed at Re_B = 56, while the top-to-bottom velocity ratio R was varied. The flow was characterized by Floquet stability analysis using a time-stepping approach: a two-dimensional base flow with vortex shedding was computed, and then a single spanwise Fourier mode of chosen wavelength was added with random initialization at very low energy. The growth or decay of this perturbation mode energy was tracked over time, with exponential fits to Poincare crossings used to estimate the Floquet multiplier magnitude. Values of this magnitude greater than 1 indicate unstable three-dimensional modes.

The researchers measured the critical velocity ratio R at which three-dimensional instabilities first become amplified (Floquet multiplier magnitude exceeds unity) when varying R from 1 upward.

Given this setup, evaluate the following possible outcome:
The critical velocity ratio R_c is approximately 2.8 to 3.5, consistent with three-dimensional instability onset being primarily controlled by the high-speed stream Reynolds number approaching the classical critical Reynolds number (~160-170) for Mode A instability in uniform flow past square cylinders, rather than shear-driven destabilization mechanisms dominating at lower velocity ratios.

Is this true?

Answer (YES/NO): NO